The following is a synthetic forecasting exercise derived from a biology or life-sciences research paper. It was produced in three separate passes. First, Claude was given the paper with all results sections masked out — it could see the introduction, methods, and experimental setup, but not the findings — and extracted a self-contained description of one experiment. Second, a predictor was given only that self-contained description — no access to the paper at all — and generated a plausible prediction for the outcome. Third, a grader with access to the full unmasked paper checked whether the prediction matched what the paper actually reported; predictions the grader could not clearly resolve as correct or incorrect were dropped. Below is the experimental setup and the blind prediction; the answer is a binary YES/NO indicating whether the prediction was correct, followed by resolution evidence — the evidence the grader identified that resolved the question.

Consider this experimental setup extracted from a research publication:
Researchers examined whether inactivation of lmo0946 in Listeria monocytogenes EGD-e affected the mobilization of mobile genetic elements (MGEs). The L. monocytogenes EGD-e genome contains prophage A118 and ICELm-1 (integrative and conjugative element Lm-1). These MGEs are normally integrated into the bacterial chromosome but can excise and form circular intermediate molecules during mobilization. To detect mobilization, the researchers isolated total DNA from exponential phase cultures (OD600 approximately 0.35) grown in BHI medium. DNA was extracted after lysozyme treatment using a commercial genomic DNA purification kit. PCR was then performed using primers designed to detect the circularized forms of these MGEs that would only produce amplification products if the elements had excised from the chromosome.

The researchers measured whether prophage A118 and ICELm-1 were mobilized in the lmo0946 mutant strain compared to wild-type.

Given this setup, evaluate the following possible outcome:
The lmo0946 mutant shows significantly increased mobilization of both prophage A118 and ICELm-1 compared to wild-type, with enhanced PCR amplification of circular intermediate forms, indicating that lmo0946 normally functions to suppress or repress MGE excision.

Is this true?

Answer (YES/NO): YES